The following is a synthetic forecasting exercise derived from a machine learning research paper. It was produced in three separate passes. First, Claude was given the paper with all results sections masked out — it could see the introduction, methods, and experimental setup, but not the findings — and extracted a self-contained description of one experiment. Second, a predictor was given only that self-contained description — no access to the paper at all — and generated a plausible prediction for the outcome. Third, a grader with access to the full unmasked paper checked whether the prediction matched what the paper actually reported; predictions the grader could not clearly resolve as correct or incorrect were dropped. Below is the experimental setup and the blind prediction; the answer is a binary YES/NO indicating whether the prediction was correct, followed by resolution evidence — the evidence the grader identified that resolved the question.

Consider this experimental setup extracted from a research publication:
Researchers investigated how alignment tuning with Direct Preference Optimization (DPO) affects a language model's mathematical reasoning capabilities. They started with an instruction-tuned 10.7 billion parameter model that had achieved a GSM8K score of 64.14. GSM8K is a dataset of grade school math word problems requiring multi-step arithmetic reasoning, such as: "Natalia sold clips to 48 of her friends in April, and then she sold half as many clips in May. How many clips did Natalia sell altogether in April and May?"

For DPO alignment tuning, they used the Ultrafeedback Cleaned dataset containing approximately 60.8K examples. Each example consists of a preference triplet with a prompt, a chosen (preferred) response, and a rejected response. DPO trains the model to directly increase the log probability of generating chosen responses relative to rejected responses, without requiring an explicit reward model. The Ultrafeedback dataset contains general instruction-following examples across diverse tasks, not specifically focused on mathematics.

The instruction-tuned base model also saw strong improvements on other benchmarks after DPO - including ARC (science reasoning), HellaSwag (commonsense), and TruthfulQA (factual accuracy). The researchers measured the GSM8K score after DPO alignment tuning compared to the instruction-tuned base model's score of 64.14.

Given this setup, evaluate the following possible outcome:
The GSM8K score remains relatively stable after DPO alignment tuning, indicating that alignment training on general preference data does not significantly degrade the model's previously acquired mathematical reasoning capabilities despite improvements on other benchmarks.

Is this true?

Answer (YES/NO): NO